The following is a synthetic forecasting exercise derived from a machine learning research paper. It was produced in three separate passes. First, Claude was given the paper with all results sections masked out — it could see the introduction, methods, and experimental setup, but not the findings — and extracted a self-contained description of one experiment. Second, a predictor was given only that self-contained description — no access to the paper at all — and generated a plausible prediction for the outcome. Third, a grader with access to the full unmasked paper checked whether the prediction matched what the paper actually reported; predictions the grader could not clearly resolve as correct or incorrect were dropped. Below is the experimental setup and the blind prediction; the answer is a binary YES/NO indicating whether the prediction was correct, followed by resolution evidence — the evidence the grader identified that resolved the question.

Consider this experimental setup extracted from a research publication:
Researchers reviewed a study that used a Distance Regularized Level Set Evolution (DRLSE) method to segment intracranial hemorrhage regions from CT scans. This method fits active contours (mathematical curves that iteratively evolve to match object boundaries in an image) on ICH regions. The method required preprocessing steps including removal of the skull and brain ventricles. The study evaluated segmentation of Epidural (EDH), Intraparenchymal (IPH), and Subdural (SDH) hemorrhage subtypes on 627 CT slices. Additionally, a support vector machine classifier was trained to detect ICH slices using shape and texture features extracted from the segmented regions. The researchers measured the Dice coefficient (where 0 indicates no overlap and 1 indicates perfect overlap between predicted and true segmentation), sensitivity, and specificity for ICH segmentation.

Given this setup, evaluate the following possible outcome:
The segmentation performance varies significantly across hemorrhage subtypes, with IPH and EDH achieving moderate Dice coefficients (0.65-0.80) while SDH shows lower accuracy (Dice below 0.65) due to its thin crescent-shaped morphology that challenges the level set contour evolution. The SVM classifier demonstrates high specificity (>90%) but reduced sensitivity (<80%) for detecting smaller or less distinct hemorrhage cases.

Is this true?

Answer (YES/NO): NO